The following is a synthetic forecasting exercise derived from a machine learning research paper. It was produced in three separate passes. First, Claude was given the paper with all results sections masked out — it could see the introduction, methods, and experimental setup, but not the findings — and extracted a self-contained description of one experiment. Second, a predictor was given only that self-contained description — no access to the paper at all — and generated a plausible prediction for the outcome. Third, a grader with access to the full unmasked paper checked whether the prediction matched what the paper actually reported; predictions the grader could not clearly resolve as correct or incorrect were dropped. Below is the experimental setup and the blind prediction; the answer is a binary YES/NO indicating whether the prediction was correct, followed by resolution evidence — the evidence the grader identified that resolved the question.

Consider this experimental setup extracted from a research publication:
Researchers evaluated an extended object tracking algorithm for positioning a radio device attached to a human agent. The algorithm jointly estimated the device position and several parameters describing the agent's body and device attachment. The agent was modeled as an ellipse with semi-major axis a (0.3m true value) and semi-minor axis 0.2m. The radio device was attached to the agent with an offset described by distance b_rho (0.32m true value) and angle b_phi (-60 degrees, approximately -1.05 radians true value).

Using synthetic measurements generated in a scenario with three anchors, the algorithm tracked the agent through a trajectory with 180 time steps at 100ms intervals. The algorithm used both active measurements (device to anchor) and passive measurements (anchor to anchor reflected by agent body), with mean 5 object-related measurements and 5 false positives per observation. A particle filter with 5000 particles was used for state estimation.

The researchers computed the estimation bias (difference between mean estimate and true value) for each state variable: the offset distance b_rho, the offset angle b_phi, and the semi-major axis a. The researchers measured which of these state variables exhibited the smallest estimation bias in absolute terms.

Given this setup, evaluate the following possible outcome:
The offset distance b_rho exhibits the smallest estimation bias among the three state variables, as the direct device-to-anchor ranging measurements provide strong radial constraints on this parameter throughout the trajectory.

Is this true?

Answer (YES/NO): YES